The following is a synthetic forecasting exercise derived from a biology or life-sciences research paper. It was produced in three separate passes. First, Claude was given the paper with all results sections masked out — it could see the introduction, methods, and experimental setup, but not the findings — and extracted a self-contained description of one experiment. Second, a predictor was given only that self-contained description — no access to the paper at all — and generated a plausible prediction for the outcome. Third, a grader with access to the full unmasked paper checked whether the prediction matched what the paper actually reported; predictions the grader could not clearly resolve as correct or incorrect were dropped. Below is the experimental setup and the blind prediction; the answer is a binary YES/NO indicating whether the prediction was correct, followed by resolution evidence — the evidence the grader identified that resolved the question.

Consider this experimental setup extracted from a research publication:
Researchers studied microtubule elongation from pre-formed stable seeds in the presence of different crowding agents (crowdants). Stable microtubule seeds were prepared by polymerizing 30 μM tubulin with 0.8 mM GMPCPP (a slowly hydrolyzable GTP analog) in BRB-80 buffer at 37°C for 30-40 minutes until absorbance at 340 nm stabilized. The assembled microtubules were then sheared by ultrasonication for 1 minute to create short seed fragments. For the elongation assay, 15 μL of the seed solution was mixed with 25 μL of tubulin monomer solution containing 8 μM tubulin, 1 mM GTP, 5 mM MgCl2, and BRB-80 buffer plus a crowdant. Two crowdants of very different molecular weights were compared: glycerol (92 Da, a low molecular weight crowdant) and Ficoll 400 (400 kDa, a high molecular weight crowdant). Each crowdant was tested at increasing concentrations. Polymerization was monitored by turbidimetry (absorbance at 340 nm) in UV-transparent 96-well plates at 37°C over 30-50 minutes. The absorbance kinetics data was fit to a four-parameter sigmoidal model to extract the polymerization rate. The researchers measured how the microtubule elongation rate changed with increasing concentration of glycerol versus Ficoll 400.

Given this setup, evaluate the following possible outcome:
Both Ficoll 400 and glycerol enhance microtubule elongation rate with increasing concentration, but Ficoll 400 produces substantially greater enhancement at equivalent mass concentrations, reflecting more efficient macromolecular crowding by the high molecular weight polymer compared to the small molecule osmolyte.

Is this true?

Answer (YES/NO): NO